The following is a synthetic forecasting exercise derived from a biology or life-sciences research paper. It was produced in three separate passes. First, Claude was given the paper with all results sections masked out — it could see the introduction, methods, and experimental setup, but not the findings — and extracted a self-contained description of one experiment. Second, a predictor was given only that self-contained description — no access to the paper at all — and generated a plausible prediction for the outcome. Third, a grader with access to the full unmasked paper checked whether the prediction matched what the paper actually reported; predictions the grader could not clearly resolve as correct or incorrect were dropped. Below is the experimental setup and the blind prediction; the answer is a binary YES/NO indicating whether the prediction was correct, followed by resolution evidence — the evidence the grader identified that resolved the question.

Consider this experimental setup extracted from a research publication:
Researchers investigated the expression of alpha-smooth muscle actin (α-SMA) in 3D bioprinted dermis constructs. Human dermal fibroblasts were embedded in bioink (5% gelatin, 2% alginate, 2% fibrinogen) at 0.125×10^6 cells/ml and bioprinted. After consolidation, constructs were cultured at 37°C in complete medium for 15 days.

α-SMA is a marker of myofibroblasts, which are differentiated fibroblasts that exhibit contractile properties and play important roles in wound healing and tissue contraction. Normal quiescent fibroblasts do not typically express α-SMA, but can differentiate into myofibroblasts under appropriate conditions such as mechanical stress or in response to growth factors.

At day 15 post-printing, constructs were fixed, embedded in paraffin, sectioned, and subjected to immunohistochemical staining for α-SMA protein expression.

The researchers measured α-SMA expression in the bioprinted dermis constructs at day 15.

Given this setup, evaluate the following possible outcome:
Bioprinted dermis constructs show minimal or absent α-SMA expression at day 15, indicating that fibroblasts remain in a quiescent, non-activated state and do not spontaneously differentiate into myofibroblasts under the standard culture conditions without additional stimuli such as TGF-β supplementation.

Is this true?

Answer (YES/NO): NO